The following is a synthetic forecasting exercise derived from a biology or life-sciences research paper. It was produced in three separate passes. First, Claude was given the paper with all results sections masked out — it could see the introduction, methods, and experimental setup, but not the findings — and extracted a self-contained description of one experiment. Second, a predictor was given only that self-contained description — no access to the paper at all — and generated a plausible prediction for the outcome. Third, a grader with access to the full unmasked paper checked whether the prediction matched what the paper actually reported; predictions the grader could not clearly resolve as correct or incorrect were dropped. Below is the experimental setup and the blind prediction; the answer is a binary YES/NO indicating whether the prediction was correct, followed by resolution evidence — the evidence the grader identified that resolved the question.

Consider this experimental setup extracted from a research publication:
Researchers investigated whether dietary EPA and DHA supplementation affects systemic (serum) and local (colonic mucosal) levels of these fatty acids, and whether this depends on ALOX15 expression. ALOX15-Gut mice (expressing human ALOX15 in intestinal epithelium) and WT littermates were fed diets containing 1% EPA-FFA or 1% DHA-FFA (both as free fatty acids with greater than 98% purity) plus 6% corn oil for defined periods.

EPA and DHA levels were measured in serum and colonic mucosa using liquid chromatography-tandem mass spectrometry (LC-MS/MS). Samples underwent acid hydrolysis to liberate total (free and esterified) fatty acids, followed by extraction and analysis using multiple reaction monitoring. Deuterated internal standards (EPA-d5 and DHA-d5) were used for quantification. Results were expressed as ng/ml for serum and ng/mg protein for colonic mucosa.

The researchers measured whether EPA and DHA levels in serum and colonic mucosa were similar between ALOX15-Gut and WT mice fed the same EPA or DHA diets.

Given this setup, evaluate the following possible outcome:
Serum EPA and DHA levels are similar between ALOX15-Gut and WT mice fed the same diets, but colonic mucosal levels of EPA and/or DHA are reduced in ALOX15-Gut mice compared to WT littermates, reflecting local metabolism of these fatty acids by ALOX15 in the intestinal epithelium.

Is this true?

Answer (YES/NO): NO